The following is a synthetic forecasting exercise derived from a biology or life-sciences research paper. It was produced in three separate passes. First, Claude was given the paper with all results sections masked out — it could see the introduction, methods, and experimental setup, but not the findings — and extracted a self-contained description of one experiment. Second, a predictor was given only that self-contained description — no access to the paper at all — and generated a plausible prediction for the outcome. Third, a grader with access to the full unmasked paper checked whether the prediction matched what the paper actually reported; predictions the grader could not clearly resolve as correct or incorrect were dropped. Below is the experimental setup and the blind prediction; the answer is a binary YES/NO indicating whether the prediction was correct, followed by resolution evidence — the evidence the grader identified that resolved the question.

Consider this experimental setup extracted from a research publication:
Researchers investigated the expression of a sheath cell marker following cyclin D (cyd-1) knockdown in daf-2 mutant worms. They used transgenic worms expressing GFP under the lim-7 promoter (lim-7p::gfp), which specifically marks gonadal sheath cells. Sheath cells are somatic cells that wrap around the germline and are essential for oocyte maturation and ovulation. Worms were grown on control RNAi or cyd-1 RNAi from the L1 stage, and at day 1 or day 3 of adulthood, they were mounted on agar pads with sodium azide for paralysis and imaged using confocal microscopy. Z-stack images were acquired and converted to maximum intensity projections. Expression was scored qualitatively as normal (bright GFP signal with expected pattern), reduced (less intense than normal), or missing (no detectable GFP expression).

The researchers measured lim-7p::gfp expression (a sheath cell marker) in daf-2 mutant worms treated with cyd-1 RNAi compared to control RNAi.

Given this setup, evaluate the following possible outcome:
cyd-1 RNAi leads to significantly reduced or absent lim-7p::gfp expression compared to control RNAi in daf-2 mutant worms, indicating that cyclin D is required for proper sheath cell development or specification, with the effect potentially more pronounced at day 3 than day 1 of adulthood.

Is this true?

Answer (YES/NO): YES